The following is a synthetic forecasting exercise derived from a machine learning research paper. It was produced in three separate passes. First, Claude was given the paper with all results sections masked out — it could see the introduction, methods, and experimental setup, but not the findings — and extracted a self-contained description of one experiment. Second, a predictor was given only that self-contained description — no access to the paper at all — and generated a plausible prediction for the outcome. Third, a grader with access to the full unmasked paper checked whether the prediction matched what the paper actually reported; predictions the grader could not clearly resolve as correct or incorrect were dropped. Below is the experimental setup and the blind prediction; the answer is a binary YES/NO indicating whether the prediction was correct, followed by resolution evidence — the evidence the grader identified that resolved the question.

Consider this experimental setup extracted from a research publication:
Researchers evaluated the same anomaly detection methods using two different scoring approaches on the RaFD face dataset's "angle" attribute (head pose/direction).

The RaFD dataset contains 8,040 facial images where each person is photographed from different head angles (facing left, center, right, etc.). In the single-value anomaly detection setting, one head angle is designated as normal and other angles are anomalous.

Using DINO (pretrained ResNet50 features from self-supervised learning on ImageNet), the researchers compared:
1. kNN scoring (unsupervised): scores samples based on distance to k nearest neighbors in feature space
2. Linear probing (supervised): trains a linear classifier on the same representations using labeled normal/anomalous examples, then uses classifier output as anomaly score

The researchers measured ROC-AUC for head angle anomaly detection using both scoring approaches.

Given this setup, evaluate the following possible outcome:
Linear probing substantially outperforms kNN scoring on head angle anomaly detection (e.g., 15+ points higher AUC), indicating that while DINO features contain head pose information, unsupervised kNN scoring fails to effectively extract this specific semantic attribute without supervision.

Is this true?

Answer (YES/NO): NO